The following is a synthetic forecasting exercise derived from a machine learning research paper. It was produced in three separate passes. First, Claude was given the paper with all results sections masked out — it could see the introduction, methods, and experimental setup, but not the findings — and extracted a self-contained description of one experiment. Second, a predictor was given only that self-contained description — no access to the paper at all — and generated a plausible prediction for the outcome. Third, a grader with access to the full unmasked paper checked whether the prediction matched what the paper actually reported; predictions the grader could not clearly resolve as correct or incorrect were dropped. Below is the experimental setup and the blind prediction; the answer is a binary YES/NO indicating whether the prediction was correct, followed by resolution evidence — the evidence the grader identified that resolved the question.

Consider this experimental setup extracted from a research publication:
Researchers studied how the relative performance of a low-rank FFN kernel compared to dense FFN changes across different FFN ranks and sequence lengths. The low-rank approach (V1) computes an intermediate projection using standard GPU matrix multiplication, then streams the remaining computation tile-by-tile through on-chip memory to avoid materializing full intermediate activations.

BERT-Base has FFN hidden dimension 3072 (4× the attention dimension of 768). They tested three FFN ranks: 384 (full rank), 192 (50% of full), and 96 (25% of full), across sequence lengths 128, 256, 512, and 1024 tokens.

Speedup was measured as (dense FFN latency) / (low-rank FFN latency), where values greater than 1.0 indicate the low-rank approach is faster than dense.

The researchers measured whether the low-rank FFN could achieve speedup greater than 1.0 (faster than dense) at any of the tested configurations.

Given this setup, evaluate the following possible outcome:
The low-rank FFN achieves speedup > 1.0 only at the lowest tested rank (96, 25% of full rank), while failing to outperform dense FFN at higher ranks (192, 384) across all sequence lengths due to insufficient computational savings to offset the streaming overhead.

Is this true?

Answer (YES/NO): YES